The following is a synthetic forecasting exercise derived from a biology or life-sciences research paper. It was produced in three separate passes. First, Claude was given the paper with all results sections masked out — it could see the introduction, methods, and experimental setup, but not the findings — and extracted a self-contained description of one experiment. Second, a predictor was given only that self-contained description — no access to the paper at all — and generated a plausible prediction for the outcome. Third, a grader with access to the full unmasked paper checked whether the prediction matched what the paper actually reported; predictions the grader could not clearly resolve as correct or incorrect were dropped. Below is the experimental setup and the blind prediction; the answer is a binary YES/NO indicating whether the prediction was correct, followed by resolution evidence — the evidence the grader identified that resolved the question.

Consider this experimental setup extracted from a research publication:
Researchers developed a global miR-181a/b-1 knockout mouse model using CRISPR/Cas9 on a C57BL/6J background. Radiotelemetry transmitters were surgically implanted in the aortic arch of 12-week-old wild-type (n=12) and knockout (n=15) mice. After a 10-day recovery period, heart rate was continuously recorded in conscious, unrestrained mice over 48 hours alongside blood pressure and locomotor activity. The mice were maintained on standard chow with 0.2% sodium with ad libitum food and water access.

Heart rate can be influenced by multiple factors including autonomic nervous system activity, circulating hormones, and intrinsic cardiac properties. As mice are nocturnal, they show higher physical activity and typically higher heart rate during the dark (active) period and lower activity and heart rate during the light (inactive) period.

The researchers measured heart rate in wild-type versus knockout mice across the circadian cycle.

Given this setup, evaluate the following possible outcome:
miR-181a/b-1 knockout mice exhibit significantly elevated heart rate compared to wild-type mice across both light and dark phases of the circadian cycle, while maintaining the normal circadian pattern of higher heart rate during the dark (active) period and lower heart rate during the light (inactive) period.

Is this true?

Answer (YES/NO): NO